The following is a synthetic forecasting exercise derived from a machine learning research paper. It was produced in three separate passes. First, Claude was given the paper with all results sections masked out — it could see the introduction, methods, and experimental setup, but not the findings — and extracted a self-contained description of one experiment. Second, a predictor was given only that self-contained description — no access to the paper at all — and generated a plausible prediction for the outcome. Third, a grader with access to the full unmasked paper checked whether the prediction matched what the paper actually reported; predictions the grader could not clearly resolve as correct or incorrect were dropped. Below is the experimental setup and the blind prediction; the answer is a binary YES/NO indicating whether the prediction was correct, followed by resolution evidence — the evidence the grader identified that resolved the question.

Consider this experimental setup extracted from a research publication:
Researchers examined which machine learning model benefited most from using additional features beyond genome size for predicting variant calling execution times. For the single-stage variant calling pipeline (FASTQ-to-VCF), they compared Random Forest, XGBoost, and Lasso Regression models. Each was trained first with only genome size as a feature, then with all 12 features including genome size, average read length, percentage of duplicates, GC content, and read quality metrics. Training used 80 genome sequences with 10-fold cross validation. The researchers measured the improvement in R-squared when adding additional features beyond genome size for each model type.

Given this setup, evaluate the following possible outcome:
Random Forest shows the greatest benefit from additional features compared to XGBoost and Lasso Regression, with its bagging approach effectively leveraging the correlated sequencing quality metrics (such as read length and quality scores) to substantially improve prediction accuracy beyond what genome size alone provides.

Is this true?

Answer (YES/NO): NO